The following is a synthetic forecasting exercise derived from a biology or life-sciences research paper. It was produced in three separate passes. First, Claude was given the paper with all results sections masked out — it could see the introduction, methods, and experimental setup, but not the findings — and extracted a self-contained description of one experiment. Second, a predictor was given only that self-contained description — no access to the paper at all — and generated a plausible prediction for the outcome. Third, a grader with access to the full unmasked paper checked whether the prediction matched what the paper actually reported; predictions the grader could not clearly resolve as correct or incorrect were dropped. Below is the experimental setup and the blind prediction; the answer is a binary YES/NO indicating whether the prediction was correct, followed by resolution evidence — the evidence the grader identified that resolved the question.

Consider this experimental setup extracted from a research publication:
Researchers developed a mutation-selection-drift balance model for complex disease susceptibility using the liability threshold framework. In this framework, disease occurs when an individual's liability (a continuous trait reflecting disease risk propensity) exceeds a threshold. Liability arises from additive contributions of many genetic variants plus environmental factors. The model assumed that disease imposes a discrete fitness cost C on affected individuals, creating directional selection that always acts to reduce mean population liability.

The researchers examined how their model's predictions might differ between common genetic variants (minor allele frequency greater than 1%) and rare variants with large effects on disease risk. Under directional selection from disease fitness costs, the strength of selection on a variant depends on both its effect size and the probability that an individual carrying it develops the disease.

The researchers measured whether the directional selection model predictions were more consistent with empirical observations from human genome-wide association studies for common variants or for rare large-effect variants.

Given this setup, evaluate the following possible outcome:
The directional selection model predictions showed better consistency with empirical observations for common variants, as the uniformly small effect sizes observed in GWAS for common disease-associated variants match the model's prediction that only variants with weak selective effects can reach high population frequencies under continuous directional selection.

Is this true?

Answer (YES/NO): NO